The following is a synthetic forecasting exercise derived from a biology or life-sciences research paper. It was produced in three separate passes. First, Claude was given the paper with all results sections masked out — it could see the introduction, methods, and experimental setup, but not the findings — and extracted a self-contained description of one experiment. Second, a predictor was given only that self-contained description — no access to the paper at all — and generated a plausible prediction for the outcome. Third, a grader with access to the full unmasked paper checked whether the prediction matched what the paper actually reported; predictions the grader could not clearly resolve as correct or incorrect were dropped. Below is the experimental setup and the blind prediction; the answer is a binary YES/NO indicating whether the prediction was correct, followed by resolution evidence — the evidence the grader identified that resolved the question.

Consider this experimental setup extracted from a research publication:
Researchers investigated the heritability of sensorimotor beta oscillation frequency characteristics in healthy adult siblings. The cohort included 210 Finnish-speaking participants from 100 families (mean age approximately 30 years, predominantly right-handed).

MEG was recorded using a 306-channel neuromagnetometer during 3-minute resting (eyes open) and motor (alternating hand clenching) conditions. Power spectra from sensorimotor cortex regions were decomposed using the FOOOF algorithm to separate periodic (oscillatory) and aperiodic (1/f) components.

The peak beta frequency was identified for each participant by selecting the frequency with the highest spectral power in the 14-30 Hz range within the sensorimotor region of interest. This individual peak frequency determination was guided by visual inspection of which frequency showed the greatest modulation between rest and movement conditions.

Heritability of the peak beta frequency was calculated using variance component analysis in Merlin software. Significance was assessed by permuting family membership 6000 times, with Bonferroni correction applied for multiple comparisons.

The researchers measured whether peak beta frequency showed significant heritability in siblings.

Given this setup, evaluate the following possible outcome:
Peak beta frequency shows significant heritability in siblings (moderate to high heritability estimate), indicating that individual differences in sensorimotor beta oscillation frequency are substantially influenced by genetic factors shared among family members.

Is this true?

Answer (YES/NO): NO